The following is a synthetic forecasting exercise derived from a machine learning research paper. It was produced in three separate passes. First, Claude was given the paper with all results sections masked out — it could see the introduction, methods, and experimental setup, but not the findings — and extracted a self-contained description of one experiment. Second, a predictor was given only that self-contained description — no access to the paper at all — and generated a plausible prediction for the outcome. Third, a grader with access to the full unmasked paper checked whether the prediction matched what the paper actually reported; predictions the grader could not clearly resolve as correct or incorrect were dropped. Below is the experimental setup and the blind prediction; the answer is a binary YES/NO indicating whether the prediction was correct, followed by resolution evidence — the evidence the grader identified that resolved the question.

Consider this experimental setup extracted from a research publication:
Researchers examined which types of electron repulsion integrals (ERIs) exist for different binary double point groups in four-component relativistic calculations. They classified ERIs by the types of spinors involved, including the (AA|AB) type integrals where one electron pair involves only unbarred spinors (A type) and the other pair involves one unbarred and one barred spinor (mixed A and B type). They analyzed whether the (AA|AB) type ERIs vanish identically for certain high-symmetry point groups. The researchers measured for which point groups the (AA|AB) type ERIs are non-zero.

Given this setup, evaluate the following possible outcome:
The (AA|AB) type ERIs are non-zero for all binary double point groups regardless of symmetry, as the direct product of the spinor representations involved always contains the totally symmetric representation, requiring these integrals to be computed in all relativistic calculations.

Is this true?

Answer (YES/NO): NO